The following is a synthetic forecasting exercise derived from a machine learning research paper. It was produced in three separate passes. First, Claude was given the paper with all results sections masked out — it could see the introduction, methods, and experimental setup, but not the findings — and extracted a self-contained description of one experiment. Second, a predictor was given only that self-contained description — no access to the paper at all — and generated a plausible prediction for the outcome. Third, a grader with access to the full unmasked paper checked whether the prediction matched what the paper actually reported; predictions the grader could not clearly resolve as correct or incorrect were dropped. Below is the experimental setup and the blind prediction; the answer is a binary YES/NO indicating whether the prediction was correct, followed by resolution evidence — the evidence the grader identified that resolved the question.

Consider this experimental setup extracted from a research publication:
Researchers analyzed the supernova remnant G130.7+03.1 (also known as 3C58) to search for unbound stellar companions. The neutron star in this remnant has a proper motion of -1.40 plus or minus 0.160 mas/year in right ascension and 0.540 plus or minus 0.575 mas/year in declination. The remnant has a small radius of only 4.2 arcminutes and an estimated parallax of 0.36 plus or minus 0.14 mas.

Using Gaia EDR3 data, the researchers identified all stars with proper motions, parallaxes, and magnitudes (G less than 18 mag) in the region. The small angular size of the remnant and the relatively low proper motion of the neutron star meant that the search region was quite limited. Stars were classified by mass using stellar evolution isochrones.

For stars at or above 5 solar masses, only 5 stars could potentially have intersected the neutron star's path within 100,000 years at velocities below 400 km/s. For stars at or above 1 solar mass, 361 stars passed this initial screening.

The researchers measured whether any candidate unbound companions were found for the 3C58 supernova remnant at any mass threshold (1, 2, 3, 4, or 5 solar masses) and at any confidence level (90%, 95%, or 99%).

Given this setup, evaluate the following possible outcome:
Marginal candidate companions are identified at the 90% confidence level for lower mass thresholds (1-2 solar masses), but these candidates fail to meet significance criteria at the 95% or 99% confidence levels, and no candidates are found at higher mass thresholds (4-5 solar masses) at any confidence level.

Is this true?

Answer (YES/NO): NO